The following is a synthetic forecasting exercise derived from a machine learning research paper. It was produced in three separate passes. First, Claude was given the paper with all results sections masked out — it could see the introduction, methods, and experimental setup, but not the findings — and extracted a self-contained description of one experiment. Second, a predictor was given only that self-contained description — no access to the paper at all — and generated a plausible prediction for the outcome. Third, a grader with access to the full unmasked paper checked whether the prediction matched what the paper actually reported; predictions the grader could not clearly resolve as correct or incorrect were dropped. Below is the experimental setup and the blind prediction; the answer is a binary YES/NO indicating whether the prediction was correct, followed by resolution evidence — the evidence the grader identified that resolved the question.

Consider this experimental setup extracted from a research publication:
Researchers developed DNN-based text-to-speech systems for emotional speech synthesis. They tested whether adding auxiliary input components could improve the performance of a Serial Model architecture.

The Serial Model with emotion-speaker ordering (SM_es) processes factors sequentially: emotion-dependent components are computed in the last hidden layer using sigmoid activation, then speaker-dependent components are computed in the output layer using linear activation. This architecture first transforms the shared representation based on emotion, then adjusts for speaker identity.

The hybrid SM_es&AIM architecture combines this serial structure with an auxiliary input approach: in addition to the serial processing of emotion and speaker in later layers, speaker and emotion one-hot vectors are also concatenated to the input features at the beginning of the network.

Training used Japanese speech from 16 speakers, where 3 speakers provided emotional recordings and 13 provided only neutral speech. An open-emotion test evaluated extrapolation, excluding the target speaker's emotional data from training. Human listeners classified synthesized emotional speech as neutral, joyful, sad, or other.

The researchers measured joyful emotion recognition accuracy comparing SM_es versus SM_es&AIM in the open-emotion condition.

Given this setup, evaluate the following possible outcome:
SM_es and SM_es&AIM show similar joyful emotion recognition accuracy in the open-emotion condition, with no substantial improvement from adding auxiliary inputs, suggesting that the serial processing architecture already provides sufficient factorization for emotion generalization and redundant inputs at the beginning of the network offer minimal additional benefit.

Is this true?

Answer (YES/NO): NO